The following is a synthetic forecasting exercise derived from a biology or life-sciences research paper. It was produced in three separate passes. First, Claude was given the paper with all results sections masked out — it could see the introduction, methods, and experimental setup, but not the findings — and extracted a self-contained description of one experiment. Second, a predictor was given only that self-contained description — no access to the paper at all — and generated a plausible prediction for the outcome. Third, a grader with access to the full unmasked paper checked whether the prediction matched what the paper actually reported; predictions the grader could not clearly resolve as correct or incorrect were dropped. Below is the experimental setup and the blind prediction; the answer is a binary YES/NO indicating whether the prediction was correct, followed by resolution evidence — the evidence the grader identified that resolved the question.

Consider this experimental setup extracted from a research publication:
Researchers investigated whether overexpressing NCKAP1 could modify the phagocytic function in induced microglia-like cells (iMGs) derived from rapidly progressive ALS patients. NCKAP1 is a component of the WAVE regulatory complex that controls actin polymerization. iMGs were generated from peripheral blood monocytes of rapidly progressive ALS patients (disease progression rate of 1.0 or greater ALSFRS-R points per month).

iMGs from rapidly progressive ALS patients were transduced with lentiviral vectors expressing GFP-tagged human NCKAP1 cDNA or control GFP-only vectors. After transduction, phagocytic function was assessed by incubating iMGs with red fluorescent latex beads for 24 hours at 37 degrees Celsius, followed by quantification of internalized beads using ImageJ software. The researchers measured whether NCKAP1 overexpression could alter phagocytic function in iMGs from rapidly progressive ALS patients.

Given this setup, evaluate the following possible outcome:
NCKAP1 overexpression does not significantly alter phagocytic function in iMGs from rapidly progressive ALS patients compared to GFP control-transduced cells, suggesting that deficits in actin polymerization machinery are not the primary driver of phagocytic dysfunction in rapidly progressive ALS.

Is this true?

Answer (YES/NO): NO